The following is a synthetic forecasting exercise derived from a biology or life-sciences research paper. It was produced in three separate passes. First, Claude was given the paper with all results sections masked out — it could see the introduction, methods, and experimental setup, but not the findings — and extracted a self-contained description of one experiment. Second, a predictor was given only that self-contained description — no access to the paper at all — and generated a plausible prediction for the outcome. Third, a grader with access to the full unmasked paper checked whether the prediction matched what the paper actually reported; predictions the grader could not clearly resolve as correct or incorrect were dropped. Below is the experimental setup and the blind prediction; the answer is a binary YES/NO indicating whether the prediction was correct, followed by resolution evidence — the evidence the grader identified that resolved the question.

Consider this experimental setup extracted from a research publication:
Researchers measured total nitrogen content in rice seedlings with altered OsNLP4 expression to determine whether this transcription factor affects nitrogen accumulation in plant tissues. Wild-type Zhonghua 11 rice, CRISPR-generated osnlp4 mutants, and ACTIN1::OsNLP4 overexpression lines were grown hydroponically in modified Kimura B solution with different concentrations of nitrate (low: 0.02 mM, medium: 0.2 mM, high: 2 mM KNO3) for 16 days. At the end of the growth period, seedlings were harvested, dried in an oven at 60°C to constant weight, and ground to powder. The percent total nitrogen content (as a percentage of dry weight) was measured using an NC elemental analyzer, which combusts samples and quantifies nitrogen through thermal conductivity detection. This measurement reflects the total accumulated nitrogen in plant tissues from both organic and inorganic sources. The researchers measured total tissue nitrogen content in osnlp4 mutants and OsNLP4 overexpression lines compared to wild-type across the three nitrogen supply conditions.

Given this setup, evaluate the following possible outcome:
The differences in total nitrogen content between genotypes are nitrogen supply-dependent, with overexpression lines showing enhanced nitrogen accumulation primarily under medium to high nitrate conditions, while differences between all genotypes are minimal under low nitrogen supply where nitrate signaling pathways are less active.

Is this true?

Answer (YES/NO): NO